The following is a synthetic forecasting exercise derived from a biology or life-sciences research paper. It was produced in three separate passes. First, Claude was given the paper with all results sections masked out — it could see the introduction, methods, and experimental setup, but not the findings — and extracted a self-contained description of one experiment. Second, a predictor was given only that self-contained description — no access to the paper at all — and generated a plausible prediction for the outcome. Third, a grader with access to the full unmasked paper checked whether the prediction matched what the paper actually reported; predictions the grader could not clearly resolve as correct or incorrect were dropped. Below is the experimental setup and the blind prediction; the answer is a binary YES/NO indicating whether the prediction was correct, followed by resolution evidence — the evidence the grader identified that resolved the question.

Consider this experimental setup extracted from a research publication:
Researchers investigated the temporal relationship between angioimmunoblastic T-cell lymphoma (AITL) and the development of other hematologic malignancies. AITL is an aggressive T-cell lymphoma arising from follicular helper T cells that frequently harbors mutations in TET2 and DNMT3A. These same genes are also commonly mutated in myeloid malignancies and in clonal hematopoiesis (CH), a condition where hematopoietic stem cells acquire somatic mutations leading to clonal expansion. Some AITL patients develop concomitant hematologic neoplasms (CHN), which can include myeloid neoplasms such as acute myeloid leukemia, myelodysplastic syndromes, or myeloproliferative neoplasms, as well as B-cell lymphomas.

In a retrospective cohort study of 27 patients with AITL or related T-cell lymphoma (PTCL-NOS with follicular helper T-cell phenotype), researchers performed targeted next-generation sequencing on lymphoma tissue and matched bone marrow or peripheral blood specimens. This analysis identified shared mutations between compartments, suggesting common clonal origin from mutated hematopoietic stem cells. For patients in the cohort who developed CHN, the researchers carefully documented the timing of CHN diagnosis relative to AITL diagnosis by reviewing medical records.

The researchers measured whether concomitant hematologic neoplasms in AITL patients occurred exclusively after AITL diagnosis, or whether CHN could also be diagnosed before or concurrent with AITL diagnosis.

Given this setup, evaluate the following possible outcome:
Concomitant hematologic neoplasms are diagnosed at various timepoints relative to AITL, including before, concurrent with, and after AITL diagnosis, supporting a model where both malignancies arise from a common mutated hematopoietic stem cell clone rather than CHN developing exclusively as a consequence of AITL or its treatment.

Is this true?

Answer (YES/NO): YES